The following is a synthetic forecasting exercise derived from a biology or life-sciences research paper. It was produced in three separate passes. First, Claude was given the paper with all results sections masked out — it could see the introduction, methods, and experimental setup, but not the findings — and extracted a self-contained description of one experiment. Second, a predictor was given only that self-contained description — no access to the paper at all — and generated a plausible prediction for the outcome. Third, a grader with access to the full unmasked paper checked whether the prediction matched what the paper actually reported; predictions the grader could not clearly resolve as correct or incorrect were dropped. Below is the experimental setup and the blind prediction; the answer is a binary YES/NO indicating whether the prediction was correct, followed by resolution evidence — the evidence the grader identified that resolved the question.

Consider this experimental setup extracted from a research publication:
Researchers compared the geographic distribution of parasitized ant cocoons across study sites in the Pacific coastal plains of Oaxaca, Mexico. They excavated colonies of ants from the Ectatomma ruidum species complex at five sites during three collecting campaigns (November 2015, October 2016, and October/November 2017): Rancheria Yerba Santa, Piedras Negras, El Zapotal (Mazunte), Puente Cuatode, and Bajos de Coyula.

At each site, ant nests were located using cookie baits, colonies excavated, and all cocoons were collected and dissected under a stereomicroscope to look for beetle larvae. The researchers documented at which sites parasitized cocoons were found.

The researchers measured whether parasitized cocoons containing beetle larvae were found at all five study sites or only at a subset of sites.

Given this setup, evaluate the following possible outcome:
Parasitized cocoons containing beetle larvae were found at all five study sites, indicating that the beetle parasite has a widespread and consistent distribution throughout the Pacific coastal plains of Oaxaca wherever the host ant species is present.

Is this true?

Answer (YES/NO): NO